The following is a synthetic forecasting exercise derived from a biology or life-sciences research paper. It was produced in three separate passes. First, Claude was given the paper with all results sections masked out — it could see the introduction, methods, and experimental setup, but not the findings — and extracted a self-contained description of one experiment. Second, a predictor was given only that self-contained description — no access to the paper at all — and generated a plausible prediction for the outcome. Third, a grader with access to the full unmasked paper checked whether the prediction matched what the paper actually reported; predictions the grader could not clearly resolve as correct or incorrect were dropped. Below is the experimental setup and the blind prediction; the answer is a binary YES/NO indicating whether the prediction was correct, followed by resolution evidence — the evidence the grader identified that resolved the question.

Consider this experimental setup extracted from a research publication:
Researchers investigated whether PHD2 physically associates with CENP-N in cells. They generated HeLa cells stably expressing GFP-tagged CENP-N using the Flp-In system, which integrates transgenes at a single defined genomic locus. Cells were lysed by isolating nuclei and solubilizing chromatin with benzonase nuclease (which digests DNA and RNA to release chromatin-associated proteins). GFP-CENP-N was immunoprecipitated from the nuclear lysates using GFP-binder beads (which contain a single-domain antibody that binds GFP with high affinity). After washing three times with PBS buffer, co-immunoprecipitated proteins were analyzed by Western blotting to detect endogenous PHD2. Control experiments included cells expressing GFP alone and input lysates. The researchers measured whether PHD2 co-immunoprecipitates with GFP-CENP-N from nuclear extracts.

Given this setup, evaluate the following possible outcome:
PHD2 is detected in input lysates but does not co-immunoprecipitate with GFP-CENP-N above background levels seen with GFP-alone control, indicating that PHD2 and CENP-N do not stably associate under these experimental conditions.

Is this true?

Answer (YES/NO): NO